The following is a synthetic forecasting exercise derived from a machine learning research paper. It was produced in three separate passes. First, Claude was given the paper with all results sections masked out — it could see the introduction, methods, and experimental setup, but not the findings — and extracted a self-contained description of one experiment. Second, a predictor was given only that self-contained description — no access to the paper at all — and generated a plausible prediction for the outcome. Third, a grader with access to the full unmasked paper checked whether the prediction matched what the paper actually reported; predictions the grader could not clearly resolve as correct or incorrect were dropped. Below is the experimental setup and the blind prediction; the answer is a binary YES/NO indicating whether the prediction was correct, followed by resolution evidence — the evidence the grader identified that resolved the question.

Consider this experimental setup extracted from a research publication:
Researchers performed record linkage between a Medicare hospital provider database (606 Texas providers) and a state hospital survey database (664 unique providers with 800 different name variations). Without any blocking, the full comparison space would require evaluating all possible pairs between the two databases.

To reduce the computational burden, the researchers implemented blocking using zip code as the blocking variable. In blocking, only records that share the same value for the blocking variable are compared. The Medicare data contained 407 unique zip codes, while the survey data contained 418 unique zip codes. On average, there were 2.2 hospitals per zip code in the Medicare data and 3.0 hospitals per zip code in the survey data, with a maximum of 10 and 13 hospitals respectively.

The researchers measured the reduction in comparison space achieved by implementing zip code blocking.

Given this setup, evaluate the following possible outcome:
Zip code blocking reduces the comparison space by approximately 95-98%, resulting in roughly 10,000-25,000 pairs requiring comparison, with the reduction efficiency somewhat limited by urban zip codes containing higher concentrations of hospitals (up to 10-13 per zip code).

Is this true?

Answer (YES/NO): NO